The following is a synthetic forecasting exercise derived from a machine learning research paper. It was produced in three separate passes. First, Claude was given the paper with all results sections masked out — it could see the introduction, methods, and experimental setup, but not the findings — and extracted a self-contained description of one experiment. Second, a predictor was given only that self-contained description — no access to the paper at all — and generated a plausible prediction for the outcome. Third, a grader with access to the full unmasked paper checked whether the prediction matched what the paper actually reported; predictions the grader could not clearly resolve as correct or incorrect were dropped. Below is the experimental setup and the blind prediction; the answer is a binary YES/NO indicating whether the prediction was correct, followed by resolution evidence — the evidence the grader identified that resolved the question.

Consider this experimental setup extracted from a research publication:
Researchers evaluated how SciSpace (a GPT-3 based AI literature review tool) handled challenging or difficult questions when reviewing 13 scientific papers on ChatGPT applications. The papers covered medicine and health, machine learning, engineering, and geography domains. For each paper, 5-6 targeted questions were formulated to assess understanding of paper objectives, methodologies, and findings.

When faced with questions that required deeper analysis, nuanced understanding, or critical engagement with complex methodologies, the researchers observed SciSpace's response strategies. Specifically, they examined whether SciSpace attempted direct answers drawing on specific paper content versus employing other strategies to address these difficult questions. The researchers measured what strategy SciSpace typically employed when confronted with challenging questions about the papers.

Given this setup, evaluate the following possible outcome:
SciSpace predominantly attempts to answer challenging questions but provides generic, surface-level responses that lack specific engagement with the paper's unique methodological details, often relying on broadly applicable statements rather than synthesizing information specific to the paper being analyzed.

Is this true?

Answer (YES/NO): NO